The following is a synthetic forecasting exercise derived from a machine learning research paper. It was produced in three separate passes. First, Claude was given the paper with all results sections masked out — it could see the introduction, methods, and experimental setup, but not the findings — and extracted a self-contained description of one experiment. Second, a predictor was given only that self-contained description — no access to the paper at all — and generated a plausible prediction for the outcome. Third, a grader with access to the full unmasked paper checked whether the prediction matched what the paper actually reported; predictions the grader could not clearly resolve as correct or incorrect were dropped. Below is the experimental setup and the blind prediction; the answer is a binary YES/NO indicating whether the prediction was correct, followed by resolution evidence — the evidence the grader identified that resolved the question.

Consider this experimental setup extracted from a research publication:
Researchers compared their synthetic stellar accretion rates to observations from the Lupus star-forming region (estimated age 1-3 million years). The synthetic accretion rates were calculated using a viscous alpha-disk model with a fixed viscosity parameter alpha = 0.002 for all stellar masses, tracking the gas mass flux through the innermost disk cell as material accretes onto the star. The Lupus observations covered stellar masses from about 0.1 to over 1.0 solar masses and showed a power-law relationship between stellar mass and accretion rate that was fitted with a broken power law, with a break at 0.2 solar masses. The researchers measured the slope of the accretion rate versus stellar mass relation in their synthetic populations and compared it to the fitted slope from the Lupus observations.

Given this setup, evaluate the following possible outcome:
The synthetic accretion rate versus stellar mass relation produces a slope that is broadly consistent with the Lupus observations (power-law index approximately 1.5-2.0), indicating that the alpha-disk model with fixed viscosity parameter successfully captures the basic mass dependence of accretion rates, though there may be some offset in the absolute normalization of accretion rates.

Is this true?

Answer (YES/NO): NO